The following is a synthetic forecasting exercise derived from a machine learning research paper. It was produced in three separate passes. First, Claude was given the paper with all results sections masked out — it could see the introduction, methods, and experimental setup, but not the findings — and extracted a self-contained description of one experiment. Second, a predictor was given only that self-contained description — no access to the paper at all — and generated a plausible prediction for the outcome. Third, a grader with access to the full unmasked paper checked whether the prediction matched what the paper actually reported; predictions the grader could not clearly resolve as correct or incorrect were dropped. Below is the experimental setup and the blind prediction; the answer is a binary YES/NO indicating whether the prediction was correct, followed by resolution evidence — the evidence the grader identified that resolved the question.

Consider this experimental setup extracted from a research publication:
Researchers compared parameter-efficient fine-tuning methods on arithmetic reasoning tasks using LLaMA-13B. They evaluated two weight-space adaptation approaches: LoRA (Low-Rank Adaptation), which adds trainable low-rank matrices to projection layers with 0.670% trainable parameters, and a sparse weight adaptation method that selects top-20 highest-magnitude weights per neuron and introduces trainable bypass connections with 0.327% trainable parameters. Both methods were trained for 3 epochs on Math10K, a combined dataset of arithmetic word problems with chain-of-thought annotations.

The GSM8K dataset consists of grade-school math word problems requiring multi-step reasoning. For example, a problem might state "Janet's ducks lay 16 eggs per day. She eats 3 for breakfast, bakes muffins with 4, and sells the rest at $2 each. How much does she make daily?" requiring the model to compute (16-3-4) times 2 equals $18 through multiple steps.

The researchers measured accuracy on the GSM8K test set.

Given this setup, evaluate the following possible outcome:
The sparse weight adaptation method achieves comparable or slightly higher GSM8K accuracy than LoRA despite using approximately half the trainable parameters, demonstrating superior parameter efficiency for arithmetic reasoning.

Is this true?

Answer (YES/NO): NO